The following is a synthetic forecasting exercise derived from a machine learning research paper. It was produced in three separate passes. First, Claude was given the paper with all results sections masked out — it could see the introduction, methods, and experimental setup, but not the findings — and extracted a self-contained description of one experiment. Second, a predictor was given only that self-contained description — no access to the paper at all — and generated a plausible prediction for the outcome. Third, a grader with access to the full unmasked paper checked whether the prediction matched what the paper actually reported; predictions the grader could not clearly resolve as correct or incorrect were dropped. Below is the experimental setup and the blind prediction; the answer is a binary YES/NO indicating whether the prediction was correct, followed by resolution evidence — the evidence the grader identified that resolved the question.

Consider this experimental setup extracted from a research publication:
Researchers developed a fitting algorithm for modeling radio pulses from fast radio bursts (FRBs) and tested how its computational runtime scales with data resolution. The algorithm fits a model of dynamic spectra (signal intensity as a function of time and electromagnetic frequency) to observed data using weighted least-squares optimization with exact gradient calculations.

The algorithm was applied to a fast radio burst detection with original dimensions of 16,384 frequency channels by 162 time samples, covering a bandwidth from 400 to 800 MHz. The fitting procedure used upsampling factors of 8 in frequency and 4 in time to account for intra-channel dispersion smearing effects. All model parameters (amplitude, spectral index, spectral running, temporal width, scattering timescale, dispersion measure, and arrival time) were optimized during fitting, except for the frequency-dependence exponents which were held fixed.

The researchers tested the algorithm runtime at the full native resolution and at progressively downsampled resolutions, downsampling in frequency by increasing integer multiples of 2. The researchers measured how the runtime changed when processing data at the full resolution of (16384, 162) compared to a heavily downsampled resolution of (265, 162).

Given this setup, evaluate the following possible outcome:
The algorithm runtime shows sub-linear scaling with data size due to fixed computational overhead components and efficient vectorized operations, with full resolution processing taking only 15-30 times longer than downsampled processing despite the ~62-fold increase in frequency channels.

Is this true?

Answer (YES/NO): NO